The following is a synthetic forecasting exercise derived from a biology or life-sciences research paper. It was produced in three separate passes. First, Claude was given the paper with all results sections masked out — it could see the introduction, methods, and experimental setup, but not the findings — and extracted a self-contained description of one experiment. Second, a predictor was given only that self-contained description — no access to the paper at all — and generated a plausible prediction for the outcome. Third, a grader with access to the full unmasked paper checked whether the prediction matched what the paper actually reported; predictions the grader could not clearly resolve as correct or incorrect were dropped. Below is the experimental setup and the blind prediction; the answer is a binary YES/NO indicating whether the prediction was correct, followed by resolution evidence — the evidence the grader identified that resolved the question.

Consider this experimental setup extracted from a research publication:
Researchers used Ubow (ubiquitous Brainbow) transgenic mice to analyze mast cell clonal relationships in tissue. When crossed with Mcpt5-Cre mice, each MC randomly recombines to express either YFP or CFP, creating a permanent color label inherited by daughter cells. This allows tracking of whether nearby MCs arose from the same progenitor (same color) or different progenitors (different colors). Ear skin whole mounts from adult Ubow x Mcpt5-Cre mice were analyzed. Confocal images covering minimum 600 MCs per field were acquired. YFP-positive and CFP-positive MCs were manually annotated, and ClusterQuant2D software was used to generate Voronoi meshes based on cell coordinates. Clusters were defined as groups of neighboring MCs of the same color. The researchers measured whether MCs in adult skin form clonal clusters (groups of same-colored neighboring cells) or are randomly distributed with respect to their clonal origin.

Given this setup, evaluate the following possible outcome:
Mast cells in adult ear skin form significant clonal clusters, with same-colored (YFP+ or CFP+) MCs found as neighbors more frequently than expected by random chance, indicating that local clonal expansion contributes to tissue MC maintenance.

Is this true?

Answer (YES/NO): NO